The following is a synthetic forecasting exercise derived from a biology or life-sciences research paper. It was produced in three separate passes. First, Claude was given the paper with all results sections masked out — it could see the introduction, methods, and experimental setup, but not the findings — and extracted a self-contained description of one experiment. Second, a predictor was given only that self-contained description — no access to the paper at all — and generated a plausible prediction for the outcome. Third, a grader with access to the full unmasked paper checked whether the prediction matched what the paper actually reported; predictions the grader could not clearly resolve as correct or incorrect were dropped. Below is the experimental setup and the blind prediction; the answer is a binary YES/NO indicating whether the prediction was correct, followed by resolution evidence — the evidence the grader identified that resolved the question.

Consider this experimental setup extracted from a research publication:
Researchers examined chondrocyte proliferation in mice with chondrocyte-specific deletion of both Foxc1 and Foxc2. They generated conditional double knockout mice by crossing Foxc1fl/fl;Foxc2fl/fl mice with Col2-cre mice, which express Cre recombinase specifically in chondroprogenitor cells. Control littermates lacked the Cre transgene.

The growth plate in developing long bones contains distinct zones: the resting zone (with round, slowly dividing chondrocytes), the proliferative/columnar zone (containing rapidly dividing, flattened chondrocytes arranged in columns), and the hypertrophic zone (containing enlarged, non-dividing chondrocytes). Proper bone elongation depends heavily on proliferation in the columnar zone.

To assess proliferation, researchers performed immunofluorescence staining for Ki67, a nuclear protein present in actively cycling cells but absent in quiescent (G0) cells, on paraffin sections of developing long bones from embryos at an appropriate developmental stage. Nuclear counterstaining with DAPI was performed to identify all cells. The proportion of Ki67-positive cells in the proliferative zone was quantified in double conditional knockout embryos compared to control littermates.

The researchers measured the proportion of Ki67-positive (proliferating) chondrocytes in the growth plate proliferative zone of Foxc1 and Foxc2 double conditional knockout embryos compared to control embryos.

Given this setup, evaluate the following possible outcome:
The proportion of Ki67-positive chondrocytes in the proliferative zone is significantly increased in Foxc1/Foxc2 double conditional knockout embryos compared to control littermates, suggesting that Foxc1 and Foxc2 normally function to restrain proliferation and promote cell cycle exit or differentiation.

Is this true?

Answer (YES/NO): NO